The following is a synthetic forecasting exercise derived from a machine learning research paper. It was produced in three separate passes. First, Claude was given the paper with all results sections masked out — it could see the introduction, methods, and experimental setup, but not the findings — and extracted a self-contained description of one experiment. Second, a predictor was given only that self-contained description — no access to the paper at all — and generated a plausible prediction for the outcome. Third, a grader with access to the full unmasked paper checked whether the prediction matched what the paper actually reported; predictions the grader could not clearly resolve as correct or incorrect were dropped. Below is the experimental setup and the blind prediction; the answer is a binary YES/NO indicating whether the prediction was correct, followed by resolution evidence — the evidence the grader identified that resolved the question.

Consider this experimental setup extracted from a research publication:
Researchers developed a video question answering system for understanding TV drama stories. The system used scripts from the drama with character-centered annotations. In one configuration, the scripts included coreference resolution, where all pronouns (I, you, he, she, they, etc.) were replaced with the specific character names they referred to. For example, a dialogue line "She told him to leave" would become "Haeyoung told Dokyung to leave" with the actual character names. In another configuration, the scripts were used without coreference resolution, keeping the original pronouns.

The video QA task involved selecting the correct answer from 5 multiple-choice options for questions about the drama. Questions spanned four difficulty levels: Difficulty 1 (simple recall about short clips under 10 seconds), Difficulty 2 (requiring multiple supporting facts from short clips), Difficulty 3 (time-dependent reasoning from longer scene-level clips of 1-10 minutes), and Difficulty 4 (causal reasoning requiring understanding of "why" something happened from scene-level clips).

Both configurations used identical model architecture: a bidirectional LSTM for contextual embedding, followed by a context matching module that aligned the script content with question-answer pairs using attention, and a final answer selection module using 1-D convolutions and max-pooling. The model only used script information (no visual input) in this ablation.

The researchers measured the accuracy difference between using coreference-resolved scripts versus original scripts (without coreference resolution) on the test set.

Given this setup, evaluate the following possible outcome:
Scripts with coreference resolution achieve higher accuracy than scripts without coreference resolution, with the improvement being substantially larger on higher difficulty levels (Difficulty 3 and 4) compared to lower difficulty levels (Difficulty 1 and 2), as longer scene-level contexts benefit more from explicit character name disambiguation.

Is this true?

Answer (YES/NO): NO